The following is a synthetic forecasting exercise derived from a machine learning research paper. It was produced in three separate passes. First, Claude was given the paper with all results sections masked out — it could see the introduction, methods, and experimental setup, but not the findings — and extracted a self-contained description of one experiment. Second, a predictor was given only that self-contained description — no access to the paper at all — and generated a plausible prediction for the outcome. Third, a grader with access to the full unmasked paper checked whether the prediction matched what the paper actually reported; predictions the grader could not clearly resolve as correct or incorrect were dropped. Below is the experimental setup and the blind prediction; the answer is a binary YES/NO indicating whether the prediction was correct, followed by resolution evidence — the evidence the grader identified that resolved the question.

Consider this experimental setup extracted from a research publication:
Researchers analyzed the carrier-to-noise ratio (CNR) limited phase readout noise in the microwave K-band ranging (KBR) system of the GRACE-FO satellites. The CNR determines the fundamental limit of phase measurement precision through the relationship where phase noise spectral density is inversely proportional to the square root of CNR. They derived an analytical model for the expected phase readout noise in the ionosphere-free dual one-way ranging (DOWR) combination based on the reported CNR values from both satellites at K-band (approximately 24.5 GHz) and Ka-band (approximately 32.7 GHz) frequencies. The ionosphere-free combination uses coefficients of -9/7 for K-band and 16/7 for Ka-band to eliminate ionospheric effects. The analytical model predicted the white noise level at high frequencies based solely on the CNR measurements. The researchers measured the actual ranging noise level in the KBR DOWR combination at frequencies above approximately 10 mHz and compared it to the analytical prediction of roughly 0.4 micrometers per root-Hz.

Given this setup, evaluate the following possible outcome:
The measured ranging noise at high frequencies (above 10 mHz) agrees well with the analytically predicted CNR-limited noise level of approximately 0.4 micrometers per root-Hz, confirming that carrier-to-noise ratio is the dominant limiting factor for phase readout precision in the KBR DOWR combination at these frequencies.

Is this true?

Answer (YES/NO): NO